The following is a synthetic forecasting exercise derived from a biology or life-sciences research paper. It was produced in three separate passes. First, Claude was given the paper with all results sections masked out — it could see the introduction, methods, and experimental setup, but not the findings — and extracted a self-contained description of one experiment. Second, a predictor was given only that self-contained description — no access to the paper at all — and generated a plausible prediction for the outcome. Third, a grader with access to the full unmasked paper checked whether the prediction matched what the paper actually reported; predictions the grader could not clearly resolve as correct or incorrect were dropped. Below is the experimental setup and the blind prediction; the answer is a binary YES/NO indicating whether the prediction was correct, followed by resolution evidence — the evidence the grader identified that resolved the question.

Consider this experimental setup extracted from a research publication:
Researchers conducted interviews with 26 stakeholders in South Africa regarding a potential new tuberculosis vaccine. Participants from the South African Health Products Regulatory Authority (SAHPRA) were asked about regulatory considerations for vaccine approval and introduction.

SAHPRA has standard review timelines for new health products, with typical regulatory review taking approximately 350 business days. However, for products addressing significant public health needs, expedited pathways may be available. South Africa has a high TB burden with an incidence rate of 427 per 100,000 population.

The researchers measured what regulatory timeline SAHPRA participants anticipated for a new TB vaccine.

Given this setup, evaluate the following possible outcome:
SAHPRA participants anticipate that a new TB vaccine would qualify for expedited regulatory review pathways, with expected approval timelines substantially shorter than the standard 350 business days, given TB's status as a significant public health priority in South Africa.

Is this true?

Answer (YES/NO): YES